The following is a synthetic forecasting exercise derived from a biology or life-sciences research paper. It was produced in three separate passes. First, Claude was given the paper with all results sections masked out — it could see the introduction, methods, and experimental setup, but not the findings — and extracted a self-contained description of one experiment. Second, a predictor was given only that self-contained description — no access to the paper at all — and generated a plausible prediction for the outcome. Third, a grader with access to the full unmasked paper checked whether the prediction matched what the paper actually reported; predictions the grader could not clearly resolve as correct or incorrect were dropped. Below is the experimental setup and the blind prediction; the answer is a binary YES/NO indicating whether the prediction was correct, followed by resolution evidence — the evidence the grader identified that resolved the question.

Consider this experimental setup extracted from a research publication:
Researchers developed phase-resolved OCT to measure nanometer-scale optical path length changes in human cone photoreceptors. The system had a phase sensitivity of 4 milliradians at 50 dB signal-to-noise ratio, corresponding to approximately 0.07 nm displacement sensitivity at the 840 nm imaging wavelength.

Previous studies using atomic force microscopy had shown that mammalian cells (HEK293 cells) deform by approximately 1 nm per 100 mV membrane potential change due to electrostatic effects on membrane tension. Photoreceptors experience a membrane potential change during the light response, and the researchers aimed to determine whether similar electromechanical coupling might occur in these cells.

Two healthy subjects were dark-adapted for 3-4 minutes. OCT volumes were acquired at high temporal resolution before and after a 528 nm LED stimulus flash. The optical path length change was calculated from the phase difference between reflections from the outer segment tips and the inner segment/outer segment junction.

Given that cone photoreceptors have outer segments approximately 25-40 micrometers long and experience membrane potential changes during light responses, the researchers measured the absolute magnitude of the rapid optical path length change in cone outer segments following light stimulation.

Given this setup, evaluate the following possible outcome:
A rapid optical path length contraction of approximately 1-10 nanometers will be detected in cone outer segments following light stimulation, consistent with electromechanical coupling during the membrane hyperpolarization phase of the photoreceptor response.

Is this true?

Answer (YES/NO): NO